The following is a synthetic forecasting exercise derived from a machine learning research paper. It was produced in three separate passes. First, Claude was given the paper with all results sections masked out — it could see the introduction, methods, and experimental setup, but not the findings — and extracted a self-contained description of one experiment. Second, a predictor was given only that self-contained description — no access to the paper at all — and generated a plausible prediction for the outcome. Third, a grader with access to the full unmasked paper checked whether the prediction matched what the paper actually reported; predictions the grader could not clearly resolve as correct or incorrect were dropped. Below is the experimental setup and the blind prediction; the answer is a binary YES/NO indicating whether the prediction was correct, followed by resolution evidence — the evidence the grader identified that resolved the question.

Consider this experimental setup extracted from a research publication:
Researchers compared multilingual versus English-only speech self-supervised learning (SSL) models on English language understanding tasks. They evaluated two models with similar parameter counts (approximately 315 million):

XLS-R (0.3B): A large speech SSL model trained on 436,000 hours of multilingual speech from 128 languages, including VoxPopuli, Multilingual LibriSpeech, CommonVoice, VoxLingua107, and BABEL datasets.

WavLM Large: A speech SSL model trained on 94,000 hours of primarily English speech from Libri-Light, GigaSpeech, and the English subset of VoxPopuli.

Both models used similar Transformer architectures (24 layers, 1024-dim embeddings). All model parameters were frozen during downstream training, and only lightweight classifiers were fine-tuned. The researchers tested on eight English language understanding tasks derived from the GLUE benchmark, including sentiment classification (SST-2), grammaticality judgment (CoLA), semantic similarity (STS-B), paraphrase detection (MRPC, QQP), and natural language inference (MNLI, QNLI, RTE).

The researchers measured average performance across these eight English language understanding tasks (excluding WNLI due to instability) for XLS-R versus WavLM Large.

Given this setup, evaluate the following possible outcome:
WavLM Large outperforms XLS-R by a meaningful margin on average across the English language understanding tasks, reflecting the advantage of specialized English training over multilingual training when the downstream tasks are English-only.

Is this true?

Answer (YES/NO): YES